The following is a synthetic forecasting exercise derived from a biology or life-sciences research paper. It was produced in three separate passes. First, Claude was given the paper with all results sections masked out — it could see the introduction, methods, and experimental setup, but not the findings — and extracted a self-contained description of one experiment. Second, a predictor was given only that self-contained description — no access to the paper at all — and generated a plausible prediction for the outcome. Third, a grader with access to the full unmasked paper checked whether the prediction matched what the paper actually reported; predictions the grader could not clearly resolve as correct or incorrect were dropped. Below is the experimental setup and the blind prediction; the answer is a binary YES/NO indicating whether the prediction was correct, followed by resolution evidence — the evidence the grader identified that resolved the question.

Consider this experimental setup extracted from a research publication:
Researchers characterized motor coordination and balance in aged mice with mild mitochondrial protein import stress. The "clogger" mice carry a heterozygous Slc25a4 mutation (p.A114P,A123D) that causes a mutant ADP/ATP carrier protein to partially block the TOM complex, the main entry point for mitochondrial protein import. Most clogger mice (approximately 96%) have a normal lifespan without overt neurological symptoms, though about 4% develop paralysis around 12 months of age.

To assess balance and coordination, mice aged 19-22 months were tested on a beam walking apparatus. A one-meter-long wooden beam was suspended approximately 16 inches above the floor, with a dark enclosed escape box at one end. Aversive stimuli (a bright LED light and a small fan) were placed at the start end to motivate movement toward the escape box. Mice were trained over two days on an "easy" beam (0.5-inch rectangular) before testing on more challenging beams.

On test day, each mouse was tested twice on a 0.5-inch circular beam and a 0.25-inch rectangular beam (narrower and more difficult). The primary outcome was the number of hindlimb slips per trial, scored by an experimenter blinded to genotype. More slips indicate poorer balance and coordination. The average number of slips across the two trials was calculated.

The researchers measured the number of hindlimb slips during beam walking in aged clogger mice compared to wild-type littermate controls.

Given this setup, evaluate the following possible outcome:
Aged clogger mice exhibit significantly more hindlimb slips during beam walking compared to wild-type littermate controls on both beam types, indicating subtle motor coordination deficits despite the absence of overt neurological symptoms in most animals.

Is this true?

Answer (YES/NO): NO